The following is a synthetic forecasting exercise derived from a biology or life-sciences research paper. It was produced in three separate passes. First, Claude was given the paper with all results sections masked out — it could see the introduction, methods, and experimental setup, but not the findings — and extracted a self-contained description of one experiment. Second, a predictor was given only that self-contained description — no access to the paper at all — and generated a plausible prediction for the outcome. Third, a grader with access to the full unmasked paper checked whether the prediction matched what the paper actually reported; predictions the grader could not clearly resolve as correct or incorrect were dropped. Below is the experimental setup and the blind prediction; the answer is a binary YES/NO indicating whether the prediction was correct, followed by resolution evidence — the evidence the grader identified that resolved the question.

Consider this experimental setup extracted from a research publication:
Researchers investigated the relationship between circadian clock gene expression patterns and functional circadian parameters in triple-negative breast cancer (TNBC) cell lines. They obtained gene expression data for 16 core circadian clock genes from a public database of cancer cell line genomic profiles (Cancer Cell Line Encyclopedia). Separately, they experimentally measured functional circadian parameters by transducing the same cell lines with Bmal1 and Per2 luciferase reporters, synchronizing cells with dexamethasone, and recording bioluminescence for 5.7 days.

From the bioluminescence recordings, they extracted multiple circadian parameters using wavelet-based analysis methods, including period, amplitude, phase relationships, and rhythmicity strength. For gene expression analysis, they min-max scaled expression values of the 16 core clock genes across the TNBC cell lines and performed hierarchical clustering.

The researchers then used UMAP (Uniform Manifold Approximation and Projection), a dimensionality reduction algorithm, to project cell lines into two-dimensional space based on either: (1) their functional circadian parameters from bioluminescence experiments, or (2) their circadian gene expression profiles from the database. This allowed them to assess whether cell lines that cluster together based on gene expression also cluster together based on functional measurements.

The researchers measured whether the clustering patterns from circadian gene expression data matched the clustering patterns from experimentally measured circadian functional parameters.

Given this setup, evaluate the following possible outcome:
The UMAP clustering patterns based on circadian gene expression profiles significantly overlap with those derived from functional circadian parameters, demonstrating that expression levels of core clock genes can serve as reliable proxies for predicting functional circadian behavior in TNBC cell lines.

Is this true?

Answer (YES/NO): NO